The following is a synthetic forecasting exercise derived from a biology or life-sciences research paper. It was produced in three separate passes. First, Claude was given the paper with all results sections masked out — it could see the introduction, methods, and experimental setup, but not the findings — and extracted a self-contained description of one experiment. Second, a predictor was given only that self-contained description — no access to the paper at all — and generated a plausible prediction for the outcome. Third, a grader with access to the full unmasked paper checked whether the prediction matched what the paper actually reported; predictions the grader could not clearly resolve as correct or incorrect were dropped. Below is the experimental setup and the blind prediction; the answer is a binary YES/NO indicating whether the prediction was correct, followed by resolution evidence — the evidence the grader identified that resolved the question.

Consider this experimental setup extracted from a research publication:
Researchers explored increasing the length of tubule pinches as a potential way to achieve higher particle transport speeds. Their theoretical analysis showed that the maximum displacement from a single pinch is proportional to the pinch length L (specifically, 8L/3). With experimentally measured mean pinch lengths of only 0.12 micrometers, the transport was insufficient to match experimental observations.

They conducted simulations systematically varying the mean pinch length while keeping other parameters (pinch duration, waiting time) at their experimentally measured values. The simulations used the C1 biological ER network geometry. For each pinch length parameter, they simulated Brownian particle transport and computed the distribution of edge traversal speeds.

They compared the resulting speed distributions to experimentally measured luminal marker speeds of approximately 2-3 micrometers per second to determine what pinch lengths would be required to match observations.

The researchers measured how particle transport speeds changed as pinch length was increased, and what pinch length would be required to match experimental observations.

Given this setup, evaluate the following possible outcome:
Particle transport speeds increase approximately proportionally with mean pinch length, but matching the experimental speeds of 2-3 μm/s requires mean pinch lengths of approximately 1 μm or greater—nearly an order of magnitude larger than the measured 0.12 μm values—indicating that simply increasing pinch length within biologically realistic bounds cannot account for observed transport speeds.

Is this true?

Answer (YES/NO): NO